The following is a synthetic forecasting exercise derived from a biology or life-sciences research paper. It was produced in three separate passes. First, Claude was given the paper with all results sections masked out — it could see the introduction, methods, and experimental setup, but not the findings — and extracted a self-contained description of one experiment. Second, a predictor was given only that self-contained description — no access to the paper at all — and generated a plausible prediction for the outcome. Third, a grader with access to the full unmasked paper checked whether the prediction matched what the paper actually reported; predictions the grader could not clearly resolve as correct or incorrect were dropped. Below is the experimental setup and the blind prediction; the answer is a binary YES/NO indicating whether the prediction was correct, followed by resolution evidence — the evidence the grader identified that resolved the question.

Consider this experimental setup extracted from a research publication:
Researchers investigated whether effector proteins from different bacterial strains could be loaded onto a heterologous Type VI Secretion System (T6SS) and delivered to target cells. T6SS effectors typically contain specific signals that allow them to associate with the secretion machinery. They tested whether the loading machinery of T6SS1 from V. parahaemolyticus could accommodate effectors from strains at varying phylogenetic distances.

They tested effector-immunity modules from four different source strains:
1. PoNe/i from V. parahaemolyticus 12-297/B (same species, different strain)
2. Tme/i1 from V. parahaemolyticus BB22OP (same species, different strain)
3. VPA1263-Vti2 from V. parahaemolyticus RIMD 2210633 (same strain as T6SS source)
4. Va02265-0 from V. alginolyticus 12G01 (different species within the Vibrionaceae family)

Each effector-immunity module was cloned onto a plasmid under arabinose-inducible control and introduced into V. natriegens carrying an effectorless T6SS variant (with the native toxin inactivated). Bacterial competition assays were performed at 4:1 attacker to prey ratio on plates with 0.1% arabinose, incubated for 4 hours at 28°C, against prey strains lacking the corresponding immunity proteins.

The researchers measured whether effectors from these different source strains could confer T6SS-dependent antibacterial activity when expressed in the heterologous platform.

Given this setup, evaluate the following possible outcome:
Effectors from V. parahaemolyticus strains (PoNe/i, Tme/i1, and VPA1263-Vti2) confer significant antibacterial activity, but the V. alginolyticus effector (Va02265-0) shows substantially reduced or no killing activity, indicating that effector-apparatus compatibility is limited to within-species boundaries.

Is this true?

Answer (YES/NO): NO